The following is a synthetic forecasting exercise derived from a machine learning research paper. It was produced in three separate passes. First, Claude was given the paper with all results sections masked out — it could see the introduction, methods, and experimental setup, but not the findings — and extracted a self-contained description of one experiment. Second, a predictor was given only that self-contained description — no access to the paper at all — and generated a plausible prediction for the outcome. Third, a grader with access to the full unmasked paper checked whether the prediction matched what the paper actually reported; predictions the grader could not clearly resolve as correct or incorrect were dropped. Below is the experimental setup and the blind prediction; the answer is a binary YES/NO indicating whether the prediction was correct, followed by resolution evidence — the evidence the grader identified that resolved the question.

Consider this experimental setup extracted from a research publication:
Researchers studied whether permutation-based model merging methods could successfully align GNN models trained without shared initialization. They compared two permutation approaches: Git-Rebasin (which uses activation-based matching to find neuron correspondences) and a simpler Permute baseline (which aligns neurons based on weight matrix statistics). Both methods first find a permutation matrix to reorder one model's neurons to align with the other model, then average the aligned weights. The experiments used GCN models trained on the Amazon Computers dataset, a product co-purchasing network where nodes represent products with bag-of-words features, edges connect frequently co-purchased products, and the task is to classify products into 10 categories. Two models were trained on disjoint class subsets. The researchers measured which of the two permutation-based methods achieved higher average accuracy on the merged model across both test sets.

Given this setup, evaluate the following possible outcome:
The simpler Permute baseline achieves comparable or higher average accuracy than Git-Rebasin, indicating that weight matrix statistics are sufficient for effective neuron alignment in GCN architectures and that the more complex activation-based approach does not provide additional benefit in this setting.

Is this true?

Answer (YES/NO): YES